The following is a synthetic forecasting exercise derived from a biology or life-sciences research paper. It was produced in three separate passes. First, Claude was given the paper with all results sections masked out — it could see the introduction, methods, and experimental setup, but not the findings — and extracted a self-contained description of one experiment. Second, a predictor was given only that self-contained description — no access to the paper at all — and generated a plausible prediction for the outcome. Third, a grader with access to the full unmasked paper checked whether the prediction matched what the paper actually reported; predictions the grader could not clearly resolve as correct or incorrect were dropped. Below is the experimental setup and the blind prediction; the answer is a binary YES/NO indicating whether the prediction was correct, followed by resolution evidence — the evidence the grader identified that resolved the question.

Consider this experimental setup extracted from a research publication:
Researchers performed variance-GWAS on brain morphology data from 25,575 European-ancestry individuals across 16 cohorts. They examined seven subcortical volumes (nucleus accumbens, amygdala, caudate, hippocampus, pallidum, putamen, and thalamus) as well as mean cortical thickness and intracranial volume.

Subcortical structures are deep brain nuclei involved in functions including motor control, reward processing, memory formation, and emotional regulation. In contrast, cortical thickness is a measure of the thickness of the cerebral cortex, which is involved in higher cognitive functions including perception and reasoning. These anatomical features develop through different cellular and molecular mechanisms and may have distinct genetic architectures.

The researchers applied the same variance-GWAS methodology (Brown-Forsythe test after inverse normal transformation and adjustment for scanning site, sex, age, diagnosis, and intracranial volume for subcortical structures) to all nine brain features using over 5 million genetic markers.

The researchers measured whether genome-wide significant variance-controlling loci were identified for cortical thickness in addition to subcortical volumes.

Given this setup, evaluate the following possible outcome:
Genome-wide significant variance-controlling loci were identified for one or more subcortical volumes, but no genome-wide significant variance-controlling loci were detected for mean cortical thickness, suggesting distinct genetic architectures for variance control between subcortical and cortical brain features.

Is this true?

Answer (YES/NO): NO